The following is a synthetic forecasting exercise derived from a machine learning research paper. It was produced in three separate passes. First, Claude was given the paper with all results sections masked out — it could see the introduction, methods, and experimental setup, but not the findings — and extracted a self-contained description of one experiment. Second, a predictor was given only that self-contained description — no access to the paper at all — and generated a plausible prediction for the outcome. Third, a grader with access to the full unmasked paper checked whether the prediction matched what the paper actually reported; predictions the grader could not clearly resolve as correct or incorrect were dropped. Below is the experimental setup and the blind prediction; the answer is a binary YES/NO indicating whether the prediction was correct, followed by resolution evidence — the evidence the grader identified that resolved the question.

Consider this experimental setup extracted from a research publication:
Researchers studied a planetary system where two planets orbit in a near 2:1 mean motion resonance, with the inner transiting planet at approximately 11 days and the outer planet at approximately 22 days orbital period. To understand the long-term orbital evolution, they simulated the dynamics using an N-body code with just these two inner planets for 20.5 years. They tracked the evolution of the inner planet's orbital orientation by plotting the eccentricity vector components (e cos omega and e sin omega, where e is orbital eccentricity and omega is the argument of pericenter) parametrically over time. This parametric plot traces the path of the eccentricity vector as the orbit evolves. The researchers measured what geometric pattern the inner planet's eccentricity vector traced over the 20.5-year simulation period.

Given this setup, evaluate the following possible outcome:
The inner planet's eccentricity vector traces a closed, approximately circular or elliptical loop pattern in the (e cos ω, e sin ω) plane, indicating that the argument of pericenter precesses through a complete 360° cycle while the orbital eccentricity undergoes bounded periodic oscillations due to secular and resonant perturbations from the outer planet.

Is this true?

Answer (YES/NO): NO